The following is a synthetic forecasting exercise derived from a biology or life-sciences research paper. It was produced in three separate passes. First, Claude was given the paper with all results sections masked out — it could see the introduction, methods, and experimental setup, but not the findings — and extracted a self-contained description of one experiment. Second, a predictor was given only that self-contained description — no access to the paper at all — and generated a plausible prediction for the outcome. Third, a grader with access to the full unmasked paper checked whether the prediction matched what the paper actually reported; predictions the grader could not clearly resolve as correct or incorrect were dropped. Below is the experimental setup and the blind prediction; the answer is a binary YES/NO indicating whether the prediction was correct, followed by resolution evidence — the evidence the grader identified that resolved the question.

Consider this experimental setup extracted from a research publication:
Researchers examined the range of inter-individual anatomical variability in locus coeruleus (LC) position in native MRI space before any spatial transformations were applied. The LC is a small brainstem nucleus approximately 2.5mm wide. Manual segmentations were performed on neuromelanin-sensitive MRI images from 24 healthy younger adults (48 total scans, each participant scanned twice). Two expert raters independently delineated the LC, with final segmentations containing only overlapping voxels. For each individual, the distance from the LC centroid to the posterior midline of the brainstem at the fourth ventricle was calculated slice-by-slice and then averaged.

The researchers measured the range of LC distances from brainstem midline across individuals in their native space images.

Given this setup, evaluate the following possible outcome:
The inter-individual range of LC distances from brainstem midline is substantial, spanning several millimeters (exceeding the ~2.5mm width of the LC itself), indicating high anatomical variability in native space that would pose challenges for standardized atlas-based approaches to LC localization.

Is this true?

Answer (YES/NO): YES